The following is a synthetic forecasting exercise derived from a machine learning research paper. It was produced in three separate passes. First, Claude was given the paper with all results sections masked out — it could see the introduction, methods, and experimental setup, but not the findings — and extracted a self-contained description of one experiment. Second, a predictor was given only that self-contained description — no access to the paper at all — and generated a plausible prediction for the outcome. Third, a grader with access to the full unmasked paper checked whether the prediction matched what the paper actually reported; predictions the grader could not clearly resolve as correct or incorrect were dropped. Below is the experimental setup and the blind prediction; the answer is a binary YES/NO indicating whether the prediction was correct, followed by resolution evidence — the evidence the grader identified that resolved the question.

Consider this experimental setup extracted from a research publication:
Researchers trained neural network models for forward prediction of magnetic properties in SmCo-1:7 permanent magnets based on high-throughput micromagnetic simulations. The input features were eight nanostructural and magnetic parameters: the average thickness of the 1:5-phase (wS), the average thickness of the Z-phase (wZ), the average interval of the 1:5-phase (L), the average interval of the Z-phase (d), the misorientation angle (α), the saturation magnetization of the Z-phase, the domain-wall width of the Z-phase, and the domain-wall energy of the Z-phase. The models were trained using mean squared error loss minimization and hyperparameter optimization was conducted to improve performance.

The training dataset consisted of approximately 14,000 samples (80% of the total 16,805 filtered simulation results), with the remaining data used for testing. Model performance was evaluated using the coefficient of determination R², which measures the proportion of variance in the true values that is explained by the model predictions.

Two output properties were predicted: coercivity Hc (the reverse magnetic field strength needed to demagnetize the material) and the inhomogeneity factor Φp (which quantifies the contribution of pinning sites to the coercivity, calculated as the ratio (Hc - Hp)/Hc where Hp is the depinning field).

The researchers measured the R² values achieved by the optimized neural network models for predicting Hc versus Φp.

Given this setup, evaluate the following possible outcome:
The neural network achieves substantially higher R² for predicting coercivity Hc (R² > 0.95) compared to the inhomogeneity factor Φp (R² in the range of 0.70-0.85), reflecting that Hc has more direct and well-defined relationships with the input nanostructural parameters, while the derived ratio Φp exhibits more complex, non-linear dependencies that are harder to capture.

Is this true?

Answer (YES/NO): NO